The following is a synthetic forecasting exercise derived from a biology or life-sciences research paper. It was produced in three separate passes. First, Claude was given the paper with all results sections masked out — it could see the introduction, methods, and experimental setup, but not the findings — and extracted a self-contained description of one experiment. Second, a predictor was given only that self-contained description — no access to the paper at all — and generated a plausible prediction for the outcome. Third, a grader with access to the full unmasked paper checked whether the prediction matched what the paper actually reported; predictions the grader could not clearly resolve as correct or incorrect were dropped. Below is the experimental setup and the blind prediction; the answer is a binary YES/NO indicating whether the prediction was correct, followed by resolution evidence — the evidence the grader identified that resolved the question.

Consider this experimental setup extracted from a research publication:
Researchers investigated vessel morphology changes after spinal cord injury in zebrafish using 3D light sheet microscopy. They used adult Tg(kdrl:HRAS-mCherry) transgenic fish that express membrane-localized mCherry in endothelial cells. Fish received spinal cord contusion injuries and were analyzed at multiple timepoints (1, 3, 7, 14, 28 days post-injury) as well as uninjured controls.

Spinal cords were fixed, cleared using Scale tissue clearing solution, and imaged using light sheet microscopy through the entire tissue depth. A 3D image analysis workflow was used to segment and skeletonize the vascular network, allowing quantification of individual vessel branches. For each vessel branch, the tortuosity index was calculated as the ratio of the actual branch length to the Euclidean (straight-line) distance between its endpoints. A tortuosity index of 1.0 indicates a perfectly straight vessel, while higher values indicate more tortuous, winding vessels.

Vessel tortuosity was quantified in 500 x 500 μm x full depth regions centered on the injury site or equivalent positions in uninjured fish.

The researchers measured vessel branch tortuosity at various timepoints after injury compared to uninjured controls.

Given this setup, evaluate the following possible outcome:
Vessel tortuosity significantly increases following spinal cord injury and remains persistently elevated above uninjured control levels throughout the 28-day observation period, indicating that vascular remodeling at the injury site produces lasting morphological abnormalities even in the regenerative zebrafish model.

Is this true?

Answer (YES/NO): NO